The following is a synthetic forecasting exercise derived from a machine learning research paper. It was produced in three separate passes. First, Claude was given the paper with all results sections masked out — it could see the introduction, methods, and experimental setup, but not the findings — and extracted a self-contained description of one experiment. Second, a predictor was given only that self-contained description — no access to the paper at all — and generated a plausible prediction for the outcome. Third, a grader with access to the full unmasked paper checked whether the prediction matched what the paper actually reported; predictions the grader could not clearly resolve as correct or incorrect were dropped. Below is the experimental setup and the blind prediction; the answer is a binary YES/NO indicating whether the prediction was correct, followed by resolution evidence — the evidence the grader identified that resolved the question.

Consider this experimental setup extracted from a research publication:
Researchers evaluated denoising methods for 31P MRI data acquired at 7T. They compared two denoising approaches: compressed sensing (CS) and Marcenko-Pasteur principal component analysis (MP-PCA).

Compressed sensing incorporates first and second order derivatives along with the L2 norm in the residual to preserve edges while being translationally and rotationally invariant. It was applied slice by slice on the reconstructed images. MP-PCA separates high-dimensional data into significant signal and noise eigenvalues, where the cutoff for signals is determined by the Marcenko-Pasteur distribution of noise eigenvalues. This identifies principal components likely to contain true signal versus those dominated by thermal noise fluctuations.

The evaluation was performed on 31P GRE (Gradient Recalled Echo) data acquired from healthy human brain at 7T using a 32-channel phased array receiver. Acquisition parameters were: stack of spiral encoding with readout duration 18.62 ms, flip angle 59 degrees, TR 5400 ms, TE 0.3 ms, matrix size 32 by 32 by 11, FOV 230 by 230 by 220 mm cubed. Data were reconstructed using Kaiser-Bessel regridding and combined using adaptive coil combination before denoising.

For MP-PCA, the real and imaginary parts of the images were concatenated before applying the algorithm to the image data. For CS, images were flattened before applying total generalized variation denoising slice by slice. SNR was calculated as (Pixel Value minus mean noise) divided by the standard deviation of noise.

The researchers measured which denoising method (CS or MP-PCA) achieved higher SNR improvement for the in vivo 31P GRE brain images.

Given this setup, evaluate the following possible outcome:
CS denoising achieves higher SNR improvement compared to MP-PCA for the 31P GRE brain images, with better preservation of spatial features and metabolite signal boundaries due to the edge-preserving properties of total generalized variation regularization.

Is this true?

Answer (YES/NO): NO